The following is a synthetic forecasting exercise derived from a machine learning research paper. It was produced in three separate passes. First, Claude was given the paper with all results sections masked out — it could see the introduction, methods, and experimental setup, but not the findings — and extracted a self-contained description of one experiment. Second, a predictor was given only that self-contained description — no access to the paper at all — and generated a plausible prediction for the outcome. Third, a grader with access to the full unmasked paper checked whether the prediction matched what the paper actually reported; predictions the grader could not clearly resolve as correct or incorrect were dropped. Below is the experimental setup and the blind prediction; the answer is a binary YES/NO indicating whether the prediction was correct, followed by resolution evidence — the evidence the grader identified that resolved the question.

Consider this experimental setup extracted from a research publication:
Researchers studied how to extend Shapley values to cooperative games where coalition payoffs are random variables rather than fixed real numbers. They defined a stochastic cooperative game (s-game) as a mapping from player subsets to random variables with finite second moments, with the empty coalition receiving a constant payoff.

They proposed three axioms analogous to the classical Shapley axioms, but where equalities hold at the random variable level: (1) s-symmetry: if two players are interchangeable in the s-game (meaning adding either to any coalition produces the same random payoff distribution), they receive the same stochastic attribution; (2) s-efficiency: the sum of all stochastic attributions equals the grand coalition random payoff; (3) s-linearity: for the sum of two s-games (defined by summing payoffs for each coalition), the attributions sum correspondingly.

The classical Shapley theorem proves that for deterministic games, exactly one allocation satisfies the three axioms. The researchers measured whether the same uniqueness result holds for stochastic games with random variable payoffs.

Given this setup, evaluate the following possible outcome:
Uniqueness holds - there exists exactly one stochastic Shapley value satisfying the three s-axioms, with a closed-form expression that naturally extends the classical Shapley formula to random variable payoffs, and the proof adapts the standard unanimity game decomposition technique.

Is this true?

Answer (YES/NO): YES